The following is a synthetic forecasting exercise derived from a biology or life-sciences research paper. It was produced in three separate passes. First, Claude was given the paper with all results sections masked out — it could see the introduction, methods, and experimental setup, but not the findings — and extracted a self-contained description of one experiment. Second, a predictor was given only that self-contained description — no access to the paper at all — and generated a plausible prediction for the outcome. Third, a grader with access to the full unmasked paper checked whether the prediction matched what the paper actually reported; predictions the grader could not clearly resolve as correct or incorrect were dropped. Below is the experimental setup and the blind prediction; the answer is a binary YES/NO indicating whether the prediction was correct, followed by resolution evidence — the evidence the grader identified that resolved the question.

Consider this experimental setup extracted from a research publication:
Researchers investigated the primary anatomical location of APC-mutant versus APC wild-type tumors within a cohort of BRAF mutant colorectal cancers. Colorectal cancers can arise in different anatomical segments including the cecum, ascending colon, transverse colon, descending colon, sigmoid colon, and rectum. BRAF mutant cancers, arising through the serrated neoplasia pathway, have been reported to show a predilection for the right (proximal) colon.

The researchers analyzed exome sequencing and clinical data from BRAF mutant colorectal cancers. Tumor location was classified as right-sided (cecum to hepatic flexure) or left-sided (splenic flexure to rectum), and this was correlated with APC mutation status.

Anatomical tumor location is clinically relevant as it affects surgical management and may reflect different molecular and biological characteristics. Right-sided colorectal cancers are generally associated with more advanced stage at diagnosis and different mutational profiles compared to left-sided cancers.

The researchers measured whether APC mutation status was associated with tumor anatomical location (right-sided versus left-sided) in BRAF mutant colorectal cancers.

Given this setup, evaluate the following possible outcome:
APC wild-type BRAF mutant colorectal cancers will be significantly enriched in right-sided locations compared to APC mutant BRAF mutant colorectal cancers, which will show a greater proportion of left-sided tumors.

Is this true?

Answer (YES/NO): NO